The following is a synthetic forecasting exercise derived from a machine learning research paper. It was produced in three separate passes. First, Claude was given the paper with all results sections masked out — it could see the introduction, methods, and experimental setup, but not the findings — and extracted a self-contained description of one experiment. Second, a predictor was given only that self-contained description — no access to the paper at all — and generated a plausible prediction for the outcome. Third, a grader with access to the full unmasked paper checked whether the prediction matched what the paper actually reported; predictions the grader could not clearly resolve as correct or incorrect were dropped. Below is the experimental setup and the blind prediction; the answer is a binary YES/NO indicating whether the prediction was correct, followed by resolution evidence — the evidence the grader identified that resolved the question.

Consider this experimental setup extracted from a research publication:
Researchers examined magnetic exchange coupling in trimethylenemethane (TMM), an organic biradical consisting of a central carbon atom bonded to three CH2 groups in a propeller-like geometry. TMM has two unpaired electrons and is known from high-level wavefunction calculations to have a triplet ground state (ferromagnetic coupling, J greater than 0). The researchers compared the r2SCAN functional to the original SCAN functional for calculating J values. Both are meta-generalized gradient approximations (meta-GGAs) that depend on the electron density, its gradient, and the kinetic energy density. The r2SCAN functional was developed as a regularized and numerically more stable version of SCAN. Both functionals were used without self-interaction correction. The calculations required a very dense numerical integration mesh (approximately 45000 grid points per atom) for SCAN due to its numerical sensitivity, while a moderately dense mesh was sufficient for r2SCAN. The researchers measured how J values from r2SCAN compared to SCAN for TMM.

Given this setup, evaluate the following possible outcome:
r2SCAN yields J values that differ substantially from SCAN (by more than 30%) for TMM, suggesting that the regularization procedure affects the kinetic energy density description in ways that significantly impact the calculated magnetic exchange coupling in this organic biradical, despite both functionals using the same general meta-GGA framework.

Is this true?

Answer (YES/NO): NO